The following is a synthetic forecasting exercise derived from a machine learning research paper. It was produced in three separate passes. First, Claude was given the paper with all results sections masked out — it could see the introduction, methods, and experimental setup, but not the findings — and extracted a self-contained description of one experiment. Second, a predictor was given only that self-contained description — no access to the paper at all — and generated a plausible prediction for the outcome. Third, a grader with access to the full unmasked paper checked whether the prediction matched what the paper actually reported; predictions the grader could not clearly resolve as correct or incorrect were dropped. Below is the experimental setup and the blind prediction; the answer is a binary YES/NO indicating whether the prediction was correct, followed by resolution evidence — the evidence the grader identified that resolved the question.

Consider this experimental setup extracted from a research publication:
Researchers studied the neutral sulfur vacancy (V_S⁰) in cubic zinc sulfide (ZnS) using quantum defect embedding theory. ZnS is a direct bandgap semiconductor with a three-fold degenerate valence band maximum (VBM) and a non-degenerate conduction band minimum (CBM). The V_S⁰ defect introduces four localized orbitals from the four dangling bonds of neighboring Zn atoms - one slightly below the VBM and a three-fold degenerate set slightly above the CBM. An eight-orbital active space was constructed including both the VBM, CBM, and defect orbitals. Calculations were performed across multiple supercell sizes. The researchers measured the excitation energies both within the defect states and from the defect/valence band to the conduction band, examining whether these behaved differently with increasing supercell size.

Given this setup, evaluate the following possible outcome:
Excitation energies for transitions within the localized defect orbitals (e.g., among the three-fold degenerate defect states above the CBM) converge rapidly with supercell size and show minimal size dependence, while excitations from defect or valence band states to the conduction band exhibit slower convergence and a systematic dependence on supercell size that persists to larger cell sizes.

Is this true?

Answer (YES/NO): NO